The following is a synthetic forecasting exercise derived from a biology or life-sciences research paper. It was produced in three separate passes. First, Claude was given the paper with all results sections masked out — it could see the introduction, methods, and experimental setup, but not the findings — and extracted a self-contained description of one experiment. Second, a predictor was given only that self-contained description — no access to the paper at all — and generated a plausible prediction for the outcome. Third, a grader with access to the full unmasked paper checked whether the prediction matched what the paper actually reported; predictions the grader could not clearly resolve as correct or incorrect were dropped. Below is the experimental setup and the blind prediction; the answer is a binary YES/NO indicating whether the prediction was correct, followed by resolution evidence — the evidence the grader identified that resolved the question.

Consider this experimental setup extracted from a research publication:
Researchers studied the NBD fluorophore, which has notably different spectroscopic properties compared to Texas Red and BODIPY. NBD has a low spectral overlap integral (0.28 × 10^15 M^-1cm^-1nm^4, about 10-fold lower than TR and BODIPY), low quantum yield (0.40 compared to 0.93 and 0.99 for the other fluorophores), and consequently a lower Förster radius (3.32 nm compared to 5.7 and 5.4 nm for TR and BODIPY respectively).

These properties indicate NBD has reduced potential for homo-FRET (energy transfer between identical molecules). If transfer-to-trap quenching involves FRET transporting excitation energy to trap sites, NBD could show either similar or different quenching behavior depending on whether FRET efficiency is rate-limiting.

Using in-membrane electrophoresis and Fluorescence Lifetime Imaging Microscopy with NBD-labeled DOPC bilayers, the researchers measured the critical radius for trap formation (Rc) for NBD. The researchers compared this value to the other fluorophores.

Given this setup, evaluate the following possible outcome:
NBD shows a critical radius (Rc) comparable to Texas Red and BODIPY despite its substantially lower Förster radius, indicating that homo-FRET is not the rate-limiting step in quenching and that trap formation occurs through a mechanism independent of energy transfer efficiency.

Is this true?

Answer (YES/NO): NO